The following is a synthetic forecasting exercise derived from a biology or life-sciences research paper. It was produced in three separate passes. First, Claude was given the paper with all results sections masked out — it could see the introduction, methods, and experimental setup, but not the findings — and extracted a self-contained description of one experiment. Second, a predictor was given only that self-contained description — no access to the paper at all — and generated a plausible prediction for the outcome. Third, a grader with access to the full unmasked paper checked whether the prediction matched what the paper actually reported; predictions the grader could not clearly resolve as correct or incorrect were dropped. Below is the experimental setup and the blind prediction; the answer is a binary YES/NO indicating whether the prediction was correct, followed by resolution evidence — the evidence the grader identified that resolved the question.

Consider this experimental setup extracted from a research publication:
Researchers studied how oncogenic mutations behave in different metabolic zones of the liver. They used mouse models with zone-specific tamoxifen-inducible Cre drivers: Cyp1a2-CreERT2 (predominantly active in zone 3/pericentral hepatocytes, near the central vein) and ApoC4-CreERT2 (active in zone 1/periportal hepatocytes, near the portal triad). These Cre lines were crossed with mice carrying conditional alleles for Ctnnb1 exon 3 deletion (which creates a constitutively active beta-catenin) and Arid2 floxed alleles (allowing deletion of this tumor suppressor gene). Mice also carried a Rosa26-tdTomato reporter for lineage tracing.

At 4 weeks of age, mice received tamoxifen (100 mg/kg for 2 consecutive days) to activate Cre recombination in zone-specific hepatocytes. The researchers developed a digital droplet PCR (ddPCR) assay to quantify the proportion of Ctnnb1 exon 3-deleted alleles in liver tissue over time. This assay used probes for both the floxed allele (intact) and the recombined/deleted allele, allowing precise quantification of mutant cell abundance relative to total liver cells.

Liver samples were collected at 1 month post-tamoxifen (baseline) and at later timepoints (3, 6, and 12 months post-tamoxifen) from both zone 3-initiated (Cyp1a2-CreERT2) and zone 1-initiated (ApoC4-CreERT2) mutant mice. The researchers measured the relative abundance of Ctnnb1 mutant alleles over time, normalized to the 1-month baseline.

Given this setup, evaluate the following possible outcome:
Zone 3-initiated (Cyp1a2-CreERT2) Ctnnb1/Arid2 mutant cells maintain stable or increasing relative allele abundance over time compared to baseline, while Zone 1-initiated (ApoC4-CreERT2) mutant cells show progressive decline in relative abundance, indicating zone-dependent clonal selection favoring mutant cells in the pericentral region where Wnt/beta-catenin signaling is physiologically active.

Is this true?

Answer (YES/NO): NO